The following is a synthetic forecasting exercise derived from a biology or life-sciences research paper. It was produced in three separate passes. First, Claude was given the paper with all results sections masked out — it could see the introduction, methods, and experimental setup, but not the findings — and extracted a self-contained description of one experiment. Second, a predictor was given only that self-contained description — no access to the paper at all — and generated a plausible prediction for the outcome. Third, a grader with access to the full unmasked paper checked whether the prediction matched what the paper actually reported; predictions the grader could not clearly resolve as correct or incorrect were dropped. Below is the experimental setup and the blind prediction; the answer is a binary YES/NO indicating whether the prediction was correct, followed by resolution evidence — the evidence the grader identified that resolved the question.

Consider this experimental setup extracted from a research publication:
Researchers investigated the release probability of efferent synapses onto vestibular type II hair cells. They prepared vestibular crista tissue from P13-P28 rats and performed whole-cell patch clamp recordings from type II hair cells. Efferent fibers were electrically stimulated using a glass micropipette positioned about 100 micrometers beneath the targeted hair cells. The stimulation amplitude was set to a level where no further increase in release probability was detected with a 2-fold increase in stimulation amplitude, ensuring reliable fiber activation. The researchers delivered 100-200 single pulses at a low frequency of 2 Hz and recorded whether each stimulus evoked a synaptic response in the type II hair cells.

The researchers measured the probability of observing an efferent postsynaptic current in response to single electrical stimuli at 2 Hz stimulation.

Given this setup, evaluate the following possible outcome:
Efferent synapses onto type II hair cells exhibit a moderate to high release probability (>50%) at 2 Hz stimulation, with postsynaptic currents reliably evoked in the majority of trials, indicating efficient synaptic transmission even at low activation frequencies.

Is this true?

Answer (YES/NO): NO